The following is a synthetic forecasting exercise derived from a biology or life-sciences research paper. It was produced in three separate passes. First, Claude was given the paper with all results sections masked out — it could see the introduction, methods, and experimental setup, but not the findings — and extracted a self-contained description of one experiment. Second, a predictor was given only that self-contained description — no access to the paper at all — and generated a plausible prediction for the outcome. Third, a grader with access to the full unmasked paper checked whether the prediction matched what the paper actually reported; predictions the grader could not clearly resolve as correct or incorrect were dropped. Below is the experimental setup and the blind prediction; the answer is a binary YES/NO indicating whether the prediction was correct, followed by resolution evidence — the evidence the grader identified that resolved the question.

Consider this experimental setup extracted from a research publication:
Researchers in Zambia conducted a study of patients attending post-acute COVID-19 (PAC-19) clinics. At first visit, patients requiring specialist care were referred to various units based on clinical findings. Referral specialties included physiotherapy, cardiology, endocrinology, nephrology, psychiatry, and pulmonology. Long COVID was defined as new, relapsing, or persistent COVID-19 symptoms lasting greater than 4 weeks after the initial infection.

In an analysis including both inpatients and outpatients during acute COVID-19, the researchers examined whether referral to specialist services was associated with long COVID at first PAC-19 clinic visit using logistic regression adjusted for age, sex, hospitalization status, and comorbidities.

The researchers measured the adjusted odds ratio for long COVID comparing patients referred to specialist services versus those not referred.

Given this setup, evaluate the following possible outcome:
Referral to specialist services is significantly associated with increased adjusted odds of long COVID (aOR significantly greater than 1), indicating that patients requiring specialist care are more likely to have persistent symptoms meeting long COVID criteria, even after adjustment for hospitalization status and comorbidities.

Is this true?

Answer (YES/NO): YES